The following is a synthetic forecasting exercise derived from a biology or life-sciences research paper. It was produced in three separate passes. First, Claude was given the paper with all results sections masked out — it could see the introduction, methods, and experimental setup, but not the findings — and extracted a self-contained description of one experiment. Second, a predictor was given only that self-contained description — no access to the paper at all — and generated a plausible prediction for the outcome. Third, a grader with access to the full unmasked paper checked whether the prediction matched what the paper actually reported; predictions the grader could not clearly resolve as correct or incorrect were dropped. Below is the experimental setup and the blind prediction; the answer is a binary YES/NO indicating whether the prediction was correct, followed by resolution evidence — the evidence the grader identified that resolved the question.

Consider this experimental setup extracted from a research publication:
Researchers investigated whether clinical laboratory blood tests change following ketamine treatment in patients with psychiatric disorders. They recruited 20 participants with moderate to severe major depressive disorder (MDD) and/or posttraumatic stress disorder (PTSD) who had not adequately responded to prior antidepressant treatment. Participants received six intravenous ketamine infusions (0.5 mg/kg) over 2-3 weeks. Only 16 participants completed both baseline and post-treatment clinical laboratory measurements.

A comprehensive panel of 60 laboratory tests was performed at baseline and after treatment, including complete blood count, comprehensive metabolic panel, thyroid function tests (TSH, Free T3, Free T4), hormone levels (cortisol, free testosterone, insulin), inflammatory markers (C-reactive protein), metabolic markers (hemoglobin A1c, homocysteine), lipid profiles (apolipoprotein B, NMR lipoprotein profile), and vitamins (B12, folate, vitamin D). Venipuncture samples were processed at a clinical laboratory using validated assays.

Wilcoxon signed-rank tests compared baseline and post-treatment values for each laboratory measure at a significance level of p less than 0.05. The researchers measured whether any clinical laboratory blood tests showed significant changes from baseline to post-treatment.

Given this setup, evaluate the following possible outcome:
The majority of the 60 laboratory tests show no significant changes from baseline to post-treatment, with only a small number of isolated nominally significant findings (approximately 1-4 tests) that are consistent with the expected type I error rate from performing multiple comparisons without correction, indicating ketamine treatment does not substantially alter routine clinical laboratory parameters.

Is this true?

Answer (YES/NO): NO